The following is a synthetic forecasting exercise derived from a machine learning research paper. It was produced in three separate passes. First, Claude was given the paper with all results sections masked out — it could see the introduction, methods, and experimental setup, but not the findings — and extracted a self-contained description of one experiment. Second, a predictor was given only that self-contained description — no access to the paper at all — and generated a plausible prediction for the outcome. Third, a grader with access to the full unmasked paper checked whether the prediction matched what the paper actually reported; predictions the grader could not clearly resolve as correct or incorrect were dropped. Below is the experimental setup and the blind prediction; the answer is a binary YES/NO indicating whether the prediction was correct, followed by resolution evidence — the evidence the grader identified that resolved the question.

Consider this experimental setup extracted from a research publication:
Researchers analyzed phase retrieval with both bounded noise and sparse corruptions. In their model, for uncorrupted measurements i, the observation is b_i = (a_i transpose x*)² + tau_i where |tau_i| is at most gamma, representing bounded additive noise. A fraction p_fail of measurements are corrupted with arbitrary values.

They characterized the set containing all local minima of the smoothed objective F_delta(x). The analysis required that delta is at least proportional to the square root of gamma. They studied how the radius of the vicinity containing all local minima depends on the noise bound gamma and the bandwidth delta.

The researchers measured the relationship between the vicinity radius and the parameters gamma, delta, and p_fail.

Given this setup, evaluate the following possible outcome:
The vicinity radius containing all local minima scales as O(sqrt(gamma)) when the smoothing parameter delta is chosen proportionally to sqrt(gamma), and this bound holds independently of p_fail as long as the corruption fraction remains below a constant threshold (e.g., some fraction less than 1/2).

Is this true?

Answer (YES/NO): NO